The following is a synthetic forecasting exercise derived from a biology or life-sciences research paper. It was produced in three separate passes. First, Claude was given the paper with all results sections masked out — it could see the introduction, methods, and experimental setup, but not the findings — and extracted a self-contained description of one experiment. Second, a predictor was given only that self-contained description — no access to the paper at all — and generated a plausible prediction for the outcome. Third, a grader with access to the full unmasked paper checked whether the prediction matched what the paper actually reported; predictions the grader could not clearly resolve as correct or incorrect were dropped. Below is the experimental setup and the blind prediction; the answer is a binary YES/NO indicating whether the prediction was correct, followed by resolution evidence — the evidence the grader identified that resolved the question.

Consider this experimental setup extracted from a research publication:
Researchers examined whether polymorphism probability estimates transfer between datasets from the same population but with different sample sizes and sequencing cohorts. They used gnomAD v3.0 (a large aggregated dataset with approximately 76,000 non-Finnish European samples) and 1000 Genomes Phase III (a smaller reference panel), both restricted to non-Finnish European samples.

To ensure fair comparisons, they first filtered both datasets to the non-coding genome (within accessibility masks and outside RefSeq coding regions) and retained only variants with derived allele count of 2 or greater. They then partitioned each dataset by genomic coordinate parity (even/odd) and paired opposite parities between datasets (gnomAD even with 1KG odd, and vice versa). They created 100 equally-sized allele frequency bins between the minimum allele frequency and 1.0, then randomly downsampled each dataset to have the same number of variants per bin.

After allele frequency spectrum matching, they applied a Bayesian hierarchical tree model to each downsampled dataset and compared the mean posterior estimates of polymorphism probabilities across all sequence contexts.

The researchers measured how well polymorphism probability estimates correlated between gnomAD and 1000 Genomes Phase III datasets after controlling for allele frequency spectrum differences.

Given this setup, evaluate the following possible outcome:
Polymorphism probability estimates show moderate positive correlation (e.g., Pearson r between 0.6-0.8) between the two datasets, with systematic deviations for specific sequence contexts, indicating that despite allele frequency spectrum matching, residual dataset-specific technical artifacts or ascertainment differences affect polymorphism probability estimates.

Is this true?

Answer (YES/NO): NO